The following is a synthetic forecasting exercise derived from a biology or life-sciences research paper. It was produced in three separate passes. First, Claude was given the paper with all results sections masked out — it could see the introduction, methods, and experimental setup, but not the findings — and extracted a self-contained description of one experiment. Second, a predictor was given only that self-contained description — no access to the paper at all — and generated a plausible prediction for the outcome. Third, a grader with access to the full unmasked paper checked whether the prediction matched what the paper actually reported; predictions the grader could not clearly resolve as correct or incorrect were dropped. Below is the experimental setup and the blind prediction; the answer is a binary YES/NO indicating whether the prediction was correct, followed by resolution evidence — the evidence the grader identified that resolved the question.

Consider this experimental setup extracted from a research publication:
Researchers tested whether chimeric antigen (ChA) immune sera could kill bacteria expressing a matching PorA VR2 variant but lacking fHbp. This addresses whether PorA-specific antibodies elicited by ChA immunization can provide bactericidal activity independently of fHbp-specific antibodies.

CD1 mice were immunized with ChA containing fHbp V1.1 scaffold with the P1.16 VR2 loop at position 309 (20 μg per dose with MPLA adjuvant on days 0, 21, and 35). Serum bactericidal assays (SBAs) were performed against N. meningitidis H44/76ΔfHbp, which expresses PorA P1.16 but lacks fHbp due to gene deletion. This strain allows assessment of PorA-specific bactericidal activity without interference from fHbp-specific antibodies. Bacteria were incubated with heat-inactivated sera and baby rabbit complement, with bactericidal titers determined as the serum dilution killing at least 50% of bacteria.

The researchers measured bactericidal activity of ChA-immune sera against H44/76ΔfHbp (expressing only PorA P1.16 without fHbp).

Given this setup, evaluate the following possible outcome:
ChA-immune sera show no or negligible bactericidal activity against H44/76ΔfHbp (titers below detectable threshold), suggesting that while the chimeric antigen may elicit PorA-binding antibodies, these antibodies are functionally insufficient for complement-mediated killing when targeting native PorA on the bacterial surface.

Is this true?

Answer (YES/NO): NO